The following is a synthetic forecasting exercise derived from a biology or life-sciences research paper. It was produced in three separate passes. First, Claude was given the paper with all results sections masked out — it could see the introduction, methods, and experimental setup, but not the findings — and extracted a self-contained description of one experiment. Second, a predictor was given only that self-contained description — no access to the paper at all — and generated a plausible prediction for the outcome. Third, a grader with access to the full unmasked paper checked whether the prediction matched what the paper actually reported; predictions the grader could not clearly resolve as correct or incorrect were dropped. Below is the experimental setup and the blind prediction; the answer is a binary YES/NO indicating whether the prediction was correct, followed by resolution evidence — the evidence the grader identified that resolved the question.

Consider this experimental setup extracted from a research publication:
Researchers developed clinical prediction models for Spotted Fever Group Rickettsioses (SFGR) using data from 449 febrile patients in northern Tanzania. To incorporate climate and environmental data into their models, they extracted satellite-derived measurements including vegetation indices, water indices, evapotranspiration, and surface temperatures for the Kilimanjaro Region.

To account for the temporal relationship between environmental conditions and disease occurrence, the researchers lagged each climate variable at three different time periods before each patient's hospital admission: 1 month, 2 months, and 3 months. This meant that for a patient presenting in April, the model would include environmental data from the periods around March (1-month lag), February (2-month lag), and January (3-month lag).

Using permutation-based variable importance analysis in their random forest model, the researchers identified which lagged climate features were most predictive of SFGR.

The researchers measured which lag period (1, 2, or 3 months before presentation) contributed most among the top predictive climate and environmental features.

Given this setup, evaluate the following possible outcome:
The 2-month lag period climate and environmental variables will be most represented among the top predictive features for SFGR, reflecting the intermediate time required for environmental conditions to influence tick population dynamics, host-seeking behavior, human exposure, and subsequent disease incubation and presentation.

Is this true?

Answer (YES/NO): NO